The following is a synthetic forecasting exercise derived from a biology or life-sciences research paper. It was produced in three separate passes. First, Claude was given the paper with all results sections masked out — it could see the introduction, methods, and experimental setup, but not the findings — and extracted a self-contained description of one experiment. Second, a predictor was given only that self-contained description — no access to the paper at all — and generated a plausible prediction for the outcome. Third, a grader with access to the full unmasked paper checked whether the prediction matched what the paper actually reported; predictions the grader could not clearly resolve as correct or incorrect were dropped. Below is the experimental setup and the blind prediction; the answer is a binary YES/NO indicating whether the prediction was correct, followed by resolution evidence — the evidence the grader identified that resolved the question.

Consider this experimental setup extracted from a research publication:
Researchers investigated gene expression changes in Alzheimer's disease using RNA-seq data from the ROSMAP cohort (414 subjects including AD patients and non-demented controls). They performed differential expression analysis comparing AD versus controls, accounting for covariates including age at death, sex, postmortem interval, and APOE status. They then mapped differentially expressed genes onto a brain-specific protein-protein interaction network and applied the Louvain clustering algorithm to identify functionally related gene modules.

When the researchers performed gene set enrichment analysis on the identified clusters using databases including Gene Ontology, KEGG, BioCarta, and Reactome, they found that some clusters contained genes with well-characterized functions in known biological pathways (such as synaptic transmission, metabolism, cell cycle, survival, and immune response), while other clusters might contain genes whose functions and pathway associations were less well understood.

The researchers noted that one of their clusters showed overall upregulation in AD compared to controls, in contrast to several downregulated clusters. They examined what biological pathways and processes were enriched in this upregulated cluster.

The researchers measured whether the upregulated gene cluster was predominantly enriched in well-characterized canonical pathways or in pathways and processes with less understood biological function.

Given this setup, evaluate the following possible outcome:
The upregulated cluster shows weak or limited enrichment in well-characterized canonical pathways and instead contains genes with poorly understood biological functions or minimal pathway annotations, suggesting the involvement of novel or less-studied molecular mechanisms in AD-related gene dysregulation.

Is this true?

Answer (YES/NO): YES